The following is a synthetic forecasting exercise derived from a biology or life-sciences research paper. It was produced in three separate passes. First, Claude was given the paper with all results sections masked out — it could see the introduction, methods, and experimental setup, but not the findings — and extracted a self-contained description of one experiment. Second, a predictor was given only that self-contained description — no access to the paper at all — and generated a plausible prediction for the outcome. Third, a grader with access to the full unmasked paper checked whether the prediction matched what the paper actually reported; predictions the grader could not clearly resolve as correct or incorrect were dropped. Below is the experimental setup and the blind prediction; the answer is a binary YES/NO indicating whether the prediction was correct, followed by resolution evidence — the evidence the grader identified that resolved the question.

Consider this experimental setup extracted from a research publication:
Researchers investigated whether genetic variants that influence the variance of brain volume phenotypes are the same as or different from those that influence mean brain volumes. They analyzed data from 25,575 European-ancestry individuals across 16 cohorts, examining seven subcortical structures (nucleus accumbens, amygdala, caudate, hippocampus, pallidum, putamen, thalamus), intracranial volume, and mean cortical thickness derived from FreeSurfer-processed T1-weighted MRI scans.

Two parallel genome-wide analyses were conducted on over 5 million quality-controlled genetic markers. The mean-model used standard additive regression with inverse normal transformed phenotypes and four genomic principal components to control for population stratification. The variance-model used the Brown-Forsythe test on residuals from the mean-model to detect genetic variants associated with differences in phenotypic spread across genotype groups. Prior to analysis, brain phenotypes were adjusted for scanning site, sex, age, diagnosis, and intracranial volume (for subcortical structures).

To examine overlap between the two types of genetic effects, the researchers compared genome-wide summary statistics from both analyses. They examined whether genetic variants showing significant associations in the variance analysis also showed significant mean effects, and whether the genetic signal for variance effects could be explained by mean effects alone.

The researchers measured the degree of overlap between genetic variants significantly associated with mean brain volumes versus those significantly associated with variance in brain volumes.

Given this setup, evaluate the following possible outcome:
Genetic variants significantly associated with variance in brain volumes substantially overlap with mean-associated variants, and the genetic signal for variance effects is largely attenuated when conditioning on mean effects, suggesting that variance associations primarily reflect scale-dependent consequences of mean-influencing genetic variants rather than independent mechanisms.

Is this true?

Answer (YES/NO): NO